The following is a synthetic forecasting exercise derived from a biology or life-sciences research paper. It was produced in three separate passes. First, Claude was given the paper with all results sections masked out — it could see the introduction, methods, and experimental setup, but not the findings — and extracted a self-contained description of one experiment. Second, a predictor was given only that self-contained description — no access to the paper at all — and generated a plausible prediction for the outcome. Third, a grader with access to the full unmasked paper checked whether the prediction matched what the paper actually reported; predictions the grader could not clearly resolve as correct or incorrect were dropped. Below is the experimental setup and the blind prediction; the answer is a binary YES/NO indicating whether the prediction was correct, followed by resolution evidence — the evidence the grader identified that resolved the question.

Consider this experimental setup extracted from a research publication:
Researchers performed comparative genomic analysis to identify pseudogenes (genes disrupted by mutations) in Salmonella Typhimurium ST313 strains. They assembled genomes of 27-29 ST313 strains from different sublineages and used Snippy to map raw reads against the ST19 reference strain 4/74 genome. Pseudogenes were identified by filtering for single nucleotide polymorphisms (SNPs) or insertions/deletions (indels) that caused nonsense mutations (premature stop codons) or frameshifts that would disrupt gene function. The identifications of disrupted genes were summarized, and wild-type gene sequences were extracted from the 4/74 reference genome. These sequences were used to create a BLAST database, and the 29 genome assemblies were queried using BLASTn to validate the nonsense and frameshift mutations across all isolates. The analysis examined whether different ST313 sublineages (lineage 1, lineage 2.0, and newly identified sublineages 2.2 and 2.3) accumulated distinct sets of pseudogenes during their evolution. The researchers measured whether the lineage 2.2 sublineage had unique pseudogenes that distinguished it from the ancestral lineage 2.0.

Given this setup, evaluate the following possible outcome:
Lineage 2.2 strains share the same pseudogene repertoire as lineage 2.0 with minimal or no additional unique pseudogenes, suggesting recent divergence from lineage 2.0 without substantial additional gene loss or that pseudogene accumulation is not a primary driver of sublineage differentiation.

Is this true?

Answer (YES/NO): YES